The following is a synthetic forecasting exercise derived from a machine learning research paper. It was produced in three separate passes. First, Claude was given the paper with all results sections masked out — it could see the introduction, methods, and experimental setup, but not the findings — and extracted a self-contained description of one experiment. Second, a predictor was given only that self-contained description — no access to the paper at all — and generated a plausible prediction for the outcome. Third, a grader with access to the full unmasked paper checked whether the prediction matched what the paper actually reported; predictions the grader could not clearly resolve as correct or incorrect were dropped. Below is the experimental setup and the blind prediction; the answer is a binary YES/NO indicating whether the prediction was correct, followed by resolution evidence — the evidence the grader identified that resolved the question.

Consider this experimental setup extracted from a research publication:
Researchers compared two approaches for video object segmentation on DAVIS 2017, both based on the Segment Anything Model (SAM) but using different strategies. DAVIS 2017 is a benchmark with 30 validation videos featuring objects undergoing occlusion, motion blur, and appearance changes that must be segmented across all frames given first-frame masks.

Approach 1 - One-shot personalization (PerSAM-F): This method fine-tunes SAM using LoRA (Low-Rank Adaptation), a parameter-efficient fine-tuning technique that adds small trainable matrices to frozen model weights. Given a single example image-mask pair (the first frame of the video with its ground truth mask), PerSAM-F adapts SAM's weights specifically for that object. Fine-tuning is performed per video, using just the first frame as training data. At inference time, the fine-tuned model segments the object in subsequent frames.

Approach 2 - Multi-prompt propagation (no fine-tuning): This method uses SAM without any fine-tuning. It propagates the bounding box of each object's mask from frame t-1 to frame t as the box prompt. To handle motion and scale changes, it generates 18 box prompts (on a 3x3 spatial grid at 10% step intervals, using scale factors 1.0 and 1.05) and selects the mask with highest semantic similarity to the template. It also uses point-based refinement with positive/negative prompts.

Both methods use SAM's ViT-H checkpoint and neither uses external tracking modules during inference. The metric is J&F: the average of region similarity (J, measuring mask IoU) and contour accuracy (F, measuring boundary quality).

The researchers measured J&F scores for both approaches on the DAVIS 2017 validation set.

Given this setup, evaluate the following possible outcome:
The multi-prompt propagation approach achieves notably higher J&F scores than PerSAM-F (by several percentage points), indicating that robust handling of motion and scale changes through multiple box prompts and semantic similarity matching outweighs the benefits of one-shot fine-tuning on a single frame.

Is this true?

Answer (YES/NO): NO